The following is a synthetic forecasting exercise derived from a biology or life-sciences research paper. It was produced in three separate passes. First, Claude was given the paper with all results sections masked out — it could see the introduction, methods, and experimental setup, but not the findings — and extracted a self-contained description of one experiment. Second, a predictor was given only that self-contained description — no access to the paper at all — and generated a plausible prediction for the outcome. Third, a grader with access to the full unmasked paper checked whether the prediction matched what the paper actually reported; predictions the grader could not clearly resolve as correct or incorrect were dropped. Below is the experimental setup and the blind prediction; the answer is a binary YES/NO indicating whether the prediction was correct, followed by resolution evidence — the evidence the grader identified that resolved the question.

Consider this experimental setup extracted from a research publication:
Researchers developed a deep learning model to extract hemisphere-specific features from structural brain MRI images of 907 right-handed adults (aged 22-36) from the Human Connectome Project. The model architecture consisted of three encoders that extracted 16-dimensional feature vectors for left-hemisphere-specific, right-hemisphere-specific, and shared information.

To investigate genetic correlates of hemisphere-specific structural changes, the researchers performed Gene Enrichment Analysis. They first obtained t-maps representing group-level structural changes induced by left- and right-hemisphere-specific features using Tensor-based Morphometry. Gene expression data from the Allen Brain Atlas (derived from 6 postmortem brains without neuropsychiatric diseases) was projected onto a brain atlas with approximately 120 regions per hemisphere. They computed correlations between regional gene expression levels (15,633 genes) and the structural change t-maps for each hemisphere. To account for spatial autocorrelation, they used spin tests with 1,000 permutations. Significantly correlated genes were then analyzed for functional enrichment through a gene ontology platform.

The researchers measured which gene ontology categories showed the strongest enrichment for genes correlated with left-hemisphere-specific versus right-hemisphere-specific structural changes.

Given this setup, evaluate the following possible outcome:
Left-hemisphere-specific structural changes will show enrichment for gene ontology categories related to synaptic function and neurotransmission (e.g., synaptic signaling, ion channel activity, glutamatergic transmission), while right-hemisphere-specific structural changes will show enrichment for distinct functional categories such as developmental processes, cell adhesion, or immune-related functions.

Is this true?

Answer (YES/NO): NO